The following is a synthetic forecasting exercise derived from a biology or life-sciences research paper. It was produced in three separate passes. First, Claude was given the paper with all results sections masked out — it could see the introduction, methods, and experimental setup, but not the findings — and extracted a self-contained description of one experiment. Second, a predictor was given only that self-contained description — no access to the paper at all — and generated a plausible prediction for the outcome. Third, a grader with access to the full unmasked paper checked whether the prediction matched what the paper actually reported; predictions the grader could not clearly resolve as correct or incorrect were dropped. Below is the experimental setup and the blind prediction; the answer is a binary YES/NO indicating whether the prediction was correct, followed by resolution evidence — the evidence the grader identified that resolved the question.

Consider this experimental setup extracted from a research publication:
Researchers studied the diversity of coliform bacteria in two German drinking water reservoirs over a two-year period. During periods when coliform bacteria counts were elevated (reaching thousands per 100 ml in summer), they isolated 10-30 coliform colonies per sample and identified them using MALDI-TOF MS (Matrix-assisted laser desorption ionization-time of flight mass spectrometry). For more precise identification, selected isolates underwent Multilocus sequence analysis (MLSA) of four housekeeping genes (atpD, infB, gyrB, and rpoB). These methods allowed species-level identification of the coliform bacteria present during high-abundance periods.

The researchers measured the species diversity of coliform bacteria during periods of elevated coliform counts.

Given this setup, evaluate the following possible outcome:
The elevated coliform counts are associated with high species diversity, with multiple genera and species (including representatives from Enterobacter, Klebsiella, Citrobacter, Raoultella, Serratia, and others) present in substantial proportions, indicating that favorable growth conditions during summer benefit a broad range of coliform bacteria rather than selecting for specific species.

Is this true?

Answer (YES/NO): NO